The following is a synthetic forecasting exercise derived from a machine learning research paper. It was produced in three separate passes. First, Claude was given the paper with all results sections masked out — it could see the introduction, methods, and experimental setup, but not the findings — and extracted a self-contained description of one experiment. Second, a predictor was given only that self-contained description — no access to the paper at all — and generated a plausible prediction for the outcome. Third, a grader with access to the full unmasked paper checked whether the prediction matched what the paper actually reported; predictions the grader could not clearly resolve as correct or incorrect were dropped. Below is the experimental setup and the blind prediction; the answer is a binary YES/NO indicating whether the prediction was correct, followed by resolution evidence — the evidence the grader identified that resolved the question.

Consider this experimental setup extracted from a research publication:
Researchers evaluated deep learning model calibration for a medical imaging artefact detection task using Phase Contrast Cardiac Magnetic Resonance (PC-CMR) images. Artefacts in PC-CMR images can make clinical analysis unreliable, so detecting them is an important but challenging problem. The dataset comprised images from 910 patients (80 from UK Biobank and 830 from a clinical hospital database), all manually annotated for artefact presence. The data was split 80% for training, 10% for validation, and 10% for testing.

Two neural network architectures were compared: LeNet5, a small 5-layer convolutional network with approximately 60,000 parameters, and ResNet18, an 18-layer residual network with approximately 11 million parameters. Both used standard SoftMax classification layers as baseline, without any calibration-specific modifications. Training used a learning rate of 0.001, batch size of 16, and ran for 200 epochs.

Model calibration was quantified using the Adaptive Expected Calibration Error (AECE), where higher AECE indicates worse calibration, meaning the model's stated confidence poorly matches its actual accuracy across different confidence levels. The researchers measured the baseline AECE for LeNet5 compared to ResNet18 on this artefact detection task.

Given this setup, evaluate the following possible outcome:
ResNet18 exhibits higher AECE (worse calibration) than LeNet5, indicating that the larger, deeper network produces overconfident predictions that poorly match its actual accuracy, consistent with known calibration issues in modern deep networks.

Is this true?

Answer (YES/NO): YES